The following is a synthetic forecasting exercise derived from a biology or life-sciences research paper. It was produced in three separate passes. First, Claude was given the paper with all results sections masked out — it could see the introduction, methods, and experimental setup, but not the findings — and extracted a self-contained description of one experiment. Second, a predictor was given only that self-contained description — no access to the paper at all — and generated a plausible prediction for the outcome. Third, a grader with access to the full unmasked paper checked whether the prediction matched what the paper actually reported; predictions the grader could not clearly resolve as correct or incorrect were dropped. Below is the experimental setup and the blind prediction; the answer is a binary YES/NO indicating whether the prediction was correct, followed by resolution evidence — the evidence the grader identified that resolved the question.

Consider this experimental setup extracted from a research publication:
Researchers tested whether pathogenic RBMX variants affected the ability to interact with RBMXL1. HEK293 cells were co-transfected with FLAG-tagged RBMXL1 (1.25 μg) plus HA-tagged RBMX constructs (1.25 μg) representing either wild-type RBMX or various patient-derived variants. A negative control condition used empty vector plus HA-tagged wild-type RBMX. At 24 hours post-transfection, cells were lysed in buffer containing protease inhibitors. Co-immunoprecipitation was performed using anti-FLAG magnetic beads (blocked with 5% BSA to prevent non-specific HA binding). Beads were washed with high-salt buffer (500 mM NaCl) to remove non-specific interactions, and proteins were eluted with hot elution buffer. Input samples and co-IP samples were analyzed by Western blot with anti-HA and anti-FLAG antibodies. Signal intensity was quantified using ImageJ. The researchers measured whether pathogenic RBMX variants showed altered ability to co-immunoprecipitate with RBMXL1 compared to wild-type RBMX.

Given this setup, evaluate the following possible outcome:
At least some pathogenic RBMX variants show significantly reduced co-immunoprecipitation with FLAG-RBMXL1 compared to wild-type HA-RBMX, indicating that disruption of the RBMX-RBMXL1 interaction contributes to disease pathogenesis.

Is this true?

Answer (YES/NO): YES